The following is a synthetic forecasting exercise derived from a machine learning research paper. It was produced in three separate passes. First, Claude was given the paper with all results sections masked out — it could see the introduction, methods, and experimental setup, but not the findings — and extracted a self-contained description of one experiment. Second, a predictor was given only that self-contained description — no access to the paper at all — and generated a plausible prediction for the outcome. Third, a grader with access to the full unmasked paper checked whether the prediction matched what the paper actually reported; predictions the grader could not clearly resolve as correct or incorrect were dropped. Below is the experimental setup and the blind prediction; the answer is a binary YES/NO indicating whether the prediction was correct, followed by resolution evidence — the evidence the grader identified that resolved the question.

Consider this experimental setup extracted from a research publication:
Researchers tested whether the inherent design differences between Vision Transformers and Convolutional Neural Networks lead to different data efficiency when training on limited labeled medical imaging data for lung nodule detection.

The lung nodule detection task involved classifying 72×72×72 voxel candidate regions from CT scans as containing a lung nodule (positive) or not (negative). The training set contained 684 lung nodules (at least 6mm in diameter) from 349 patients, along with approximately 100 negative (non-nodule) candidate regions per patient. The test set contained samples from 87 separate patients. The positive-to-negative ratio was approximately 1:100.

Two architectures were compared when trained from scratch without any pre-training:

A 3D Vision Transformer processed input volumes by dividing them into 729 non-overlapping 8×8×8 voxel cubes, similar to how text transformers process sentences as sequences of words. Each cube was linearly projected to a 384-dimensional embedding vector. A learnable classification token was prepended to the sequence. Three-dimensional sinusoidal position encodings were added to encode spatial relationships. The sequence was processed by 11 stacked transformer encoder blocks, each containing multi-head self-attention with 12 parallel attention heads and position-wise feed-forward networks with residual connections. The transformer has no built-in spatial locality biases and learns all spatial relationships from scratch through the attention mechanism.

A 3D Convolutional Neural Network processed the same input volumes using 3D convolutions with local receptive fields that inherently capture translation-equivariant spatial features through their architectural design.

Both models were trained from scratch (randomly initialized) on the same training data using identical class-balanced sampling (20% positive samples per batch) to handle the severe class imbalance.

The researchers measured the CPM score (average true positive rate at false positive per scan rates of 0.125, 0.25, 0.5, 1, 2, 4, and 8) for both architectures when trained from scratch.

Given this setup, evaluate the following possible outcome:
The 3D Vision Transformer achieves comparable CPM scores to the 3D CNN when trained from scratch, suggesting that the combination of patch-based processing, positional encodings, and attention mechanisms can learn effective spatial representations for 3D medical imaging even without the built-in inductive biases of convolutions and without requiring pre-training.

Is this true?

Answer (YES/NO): NO